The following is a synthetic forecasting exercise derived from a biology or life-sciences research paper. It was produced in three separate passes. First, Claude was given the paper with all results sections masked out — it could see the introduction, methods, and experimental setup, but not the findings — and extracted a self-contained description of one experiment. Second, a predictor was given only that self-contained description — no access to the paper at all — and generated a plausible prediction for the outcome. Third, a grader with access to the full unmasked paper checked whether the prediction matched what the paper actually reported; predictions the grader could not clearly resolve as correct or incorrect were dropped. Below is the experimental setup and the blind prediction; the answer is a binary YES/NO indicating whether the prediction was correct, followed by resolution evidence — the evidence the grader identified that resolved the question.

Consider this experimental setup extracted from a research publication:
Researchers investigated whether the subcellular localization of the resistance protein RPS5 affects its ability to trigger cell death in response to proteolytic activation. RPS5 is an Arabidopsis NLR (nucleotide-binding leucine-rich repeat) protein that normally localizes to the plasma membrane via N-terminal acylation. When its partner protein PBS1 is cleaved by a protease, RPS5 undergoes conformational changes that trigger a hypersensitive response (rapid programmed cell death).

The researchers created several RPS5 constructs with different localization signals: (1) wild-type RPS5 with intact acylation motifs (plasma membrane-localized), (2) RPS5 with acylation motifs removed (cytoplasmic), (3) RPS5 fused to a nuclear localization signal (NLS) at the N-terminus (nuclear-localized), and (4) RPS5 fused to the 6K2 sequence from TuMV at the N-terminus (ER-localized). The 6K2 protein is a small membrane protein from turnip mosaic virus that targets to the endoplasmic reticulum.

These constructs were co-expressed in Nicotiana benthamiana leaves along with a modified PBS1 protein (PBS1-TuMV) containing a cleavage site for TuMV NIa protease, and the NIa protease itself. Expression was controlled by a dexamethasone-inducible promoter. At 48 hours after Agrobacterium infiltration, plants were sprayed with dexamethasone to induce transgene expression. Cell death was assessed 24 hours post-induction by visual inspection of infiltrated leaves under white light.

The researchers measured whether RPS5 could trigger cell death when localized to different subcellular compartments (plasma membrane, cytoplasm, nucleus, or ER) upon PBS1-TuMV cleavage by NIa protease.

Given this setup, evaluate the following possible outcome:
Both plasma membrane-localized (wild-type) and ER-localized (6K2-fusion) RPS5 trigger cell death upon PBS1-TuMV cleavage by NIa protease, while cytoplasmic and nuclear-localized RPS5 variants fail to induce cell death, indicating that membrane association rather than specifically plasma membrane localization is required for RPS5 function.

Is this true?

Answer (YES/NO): NO